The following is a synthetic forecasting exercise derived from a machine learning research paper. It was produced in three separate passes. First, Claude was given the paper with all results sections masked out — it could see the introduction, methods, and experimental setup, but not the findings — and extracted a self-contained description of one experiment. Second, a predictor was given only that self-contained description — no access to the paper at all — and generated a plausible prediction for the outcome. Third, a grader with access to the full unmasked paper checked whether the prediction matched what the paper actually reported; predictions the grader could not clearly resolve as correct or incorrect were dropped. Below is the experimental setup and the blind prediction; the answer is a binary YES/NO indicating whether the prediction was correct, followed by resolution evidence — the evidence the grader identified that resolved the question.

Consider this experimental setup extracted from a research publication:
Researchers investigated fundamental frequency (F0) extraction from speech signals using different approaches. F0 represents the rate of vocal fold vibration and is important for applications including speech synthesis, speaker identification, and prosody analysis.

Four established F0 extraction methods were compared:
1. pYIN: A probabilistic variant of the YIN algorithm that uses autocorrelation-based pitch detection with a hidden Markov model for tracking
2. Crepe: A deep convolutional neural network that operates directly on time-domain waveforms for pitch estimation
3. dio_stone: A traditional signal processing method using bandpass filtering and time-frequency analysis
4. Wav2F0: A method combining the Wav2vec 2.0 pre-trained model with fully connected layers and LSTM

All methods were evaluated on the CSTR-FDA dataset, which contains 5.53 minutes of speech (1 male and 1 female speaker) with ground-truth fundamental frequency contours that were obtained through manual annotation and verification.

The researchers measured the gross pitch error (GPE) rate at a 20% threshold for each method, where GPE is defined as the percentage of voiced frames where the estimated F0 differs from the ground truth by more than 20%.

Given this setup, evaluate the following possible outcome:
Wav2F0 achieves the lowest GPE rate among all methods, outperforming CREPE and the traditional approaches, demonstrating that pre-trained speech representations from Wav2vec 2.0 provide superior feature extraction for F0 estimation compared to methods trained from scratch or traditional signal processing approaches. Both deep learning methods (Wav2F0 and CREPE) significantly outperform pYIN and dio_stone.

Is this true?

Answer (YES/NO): NO